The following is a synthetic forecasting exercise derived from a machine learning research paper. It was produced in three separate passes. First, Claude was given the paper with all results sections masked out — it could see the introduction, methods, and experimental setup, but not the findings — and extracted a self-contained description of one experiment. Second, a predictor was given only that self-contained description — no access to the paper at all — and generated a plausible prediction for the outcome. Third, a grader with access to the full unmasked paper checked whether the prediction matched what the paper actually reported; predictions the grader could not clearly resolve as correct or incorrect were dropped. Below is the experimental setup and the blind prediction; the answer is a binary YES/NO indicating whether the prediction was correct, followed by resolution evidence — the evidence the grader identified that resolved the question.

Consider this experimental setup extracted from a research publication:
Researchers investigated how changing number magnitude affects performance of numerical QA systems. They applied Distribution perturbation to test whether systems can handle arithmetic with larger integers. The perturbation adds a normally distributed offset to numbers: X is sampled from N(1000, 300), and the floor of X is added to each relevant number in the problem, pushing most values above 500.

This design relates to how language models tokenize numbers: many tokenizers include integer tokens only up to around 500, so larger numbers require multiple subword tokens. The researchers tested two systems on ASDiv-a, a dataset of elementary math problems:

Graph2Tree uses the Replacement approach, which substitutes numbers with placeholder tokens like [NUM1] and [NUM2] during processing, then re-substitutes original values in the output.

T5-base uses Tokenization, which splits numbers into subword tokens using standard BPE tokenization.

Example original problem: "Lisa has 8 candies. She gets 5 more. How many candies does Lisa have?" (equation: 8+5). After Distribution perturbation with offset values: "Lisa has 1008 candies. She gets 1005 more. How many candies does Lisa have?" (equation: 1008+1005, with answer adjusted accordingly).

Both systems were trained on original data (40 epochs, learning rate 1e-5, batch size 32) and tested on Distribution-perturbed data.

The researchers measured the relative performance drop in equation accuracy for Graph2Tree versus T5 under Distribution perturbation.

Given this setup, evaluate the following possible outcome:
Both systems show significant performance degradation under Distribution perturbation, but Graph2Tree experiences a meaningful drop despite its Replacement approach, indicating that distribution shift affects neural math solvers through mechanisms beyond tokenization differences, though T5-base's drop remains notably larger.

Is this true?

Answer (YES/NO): YES